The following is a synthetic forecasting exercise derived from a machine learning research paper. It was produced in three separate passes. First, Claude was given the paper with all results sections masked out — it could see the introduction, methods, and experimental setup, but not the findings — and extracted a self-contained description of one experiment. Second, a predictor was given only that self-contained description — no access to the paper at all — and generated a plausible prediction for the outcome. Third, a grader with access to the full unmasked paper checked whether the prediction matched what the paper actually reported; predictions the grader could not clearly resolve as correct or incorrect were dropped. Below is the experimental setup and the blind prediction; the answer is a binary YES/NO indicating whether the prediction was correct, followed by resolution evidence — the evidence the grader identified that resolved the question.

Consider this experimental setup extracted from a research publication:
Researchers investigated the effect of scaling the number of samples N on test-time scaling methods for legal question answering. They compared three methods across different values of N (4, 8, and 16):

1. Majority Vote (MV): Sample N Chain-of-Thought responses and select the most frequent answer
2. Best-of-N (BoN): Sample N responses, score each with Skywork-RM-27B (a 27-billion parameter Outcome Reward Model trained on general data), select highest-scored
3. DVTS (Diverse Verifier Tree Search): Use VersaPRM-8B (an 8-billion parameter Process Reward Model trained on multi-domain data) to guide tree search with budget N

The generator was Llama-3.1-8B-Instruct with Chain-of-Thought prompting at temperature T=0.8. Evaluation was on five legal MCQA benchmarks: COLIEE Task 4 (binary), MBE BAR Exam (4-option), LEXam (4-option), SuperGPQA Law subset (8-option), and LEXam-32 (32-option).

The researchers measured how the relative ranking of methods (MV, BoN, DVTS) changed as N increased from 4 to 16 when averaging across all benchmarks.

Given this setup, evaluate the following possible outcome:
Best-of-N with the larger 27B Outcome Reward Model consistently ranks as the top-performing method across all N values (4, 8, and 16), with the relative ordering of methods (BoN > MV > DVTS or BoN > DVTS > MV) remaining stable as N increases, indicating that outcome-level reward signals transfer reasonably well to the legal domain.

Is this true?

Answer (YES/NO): NO